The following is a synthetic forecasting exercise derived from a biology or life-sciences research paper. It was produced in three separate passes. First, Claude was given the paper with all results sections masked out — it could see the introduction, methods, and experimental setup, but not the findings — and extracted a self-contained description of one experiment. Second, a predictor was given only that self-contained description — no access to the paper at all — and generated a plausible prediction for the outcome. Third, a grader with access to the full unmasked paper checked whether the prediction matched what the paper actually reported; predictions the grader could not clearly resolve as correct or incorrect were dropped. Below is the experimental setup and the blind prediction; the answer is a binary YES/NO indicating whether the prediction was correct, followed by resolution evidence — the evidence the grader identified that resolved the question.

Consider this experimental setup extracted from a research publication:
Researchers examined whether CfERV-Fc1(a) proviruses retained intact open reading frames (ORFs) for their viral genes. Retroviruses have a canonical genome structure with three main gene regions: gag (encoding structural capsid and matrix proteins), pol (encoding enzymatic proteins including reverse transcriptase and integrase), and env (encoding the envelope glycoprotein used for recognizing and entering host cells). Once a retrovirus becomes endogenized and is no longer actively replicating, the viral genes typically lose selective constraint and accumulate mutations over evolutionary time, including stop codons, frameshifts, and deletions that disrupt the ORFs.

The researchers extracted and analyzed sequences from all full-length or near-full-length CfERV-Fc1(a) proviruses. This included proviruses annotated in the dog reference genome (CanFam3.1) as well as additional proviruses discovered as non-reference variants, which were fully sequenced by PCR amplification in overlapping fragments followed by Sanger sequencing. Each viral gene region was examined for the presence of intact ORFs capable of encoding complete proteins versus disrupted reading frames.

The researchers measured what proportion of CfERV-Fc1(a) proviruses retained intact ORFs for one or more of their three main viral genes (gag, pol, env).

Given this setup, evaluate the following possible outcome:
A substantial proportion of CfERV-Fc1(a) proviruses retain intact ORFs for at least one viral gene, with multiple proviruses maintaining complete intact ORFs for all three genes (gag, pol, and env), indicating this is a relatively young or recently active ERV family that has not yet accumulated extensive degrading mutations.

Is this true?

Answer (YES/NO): NO